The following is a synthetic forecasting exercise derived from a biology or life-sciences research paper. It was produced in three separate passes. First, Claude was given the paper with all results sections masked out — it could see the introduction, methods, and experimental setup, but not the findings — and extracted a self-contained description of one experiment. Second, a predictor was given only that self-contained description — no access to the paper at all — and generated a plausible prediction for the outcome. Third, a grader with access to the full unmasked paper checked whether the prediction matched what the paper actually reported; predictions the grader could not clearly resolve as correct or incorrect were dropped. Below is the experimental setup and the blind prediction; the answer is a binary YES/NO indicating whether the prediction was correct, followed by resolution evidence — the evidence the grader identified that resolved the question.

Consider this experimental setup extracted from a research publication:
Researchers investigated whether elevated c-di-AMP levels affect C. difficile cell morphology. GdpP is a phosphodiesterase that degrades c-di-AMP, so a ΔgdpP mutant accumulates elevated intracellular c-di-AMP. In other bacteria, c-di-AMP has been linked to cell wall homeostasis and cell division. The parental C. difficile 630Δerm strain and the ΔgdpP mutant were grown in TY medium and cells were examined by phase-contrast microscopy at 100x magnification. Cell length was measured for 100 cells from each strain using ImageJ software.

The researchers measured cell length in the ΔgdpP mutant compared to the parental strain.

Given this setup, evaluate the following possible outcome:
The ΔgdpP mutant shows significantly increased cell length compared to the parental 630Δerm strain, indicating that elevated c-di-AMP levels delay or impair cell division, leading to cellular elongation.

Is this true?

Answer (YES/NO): NO